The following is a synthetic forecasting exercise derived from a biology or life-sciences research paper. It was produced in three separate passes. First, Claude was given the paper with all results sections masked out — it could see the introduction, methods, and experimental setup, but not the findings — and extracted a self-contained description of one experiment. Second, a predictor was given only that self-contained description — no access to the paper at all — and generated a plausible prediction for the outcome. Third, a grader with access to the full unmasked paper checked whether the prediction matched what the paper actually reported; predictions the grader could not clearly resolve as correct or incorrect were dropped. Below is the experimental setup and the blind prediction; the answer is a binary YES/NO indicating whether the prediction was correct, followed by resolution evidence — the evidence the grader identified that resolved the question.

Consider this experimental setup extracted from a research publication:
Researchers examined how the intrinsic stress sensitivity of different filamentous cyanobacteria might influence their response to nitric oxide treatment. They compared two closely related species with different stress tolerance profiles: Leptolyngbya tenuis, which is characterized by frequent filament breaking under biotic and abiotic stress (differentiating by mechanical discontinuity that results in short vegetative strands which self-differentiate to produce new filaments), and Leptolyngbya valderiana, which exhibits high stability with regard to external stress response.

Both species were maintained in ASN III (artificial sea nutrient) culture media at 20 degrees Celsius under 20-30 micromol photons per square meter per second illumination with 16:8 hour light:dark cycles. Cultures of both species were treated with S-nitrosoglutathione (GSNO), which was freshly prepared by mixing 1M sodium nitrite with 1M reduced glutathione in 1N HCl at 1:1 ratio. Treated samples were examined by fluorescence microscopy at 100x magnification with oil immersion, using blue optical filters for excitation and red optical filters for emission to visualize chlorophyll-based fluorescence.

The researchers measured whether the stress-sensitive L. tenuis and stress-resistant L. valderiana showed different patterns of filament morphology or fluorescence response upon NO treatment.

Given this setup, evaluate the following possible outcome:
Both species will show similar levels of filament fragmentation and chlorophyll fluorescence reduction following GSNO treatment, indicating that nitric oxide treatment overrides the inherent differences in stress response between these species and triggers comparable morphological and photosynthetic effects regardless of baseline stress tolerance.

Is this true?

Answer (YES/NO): NO